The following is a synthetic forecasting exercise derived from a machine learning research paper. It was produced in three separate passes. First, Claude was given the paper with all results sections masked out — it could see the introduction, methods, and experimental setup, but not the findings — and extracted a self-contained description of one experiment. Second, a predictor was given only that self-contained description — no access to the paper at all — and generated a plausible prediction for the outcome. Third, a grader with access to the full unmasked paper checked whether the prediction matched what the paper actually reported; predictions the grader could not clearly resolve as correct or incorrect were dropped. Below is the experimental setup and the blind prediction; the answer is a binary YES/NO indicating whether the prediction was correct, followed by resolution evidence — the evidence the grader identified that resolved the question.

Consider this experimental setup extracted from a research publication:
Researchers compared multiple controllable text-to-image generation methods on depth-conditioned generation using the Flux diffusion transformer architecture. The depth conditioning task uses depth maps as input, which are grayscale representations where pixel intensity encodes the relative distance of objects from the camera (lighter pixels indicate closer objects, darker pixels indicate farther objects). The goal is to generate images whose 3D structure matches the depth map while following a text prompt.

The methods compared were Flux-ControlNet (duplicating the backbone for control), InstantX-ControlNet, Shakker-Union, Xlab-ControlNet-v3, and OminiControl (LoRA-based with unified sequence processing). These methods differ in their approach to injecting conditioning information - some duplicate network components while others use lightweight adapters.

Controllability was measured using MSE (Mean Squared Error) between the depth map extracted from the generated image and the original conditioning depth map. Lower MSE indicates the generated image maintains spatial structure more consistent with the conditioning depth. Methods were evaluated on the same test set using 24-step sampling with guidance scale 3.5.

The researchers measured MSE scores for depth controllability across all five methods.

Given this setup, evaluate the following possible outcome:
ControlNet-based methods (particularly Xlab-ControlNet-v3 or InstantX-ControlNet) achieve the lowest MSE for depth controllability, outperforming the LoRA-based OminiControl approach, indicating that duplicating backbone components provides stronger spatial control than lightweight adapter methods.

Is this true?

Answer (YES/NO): NO